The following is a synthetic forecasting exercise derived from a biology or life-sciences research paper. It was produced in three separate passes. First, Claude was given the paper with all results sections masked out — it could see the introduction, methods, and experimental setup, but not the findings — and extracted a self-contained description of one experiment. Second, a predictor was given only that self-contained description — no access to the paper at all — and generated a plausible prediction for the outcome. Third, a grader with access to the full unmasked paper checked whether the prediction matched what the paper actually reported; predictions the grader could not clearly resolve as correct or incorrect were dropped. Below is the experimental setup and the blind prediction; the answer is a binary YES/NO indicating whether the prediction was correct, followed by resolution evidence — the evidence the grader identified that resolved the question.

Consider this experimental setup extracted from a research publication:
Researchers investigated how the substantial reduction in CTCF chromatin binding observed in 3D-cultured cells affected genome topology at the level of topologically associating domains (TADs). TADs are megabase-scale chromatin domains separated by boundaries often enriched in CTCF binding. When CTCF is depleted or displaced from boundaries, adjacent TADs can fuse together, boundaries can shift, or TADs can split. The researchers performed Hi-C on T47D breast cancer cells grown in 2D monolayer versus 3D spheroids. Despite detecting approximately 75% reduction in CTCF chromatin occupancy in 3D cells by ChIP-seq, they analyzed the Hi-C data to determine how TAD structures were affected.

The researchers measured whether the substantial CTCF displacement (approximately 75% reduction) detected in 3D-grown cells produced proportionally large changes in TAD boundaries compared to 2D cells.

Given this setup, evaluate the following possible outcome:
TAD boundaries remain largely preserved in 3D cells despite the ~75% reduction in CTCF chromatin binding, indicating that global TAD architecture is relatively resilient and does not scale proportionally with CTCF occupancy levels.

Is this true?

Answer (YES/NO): YES